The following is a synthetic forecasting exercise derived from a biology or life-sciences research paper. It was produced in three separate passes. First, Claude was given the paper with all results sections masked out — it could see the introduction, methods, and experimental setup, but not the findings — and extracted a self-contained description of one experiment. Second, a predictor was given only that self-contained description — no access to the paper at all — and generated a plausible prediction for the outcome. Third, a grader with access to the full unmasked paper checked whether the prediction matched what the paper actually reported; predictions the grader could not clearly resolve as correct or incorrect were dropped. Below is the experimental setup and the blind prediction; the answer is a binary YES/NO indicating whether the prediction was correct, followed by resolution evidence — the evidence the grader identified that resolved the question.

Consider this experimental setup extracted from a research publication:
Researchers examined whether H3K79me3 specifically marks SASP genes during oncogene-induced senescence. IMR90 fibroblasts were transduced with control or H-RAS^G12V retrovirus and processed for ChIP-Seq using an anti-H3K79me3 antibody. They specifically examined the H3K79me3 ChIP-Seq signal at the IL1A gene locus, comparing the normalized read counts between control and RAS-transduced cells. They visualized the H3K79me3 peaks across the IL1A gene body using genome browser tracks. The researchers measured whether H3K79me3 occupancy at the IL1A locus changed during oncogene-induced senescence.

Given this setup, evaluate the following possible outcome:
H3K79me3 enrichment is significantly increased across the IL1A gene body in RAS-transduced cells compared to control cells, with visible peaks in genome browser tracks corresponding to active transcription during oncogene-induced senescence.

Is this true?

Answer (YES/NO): YES